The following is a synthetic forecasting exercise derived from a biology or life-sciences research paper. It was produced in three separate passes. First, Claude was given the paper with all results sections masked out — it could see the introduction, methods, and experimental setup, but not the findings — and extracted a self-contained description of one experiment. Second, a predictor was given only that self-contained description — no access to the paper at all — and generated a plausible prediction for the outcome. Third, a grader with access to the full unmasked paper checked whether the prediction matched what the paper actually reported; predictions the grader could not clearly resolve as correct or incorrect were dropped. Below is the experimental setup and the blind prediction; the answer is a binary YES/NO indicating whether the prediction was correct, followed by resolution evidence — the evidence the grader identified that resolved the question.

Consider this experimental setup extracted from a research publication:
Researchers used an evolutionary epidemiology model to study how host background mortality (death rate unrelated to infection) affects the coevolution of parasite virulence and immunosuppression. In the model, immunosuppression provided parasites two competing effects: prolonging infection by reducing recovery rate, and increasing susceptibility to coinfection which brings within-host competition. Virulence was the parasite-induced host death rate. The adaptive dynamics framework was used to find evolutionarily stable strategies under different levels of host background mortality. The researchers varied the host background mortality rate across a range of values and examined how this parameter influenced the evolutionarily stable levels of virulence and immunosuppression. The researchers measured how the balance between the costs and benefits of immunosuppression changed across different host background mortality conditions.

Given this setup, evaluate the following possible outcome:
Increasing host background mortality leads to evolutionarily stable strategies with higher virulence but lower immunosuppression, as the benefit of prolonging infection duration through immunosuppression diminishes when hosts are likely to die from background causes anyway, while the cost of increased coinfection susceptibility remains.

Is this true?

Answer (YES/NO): NO